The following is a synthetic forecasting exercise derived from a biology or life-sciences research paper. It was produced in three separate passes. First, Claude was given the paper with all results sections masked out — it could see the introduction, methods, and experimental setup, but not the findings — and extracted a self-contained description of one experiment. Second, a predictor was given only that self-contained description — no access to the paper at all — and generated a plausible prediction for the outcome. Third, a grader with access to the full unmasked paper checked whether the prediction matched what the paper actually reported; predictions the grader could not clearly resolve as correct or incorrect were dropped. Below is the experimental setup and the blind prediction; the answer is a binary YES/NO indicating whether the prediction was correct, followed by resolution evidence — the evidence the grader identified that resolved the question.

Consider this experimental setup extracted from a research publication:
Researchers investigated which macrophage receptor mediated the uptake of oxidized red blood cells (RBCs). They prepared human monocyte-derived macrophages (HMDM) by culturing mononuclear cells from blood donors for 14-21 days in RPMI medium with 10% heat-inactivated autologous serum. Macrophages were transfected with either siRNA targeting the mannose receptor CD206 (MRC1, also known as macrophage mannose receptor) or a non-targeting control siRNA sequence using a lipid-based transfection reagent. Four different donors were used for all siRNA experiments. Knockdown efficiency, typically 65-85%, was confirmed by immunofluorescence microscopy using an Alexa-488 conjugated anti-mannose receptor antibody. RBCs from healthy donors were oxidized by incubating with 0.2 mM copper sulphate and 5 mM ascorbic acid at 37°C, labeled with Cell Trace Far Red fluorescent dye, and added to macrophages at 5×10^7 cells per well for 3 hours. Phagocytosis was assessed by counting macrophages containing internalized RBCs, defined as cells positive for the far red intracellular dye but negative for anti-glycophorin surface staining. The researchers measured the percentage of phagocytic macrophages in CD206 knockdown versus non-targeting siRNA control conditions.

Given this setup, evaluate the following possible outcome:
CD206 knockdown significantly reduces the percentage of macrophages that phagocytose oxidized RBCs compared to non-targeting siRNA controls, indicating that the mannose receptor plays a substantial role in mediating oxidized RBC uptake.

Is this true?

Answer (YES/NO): YES